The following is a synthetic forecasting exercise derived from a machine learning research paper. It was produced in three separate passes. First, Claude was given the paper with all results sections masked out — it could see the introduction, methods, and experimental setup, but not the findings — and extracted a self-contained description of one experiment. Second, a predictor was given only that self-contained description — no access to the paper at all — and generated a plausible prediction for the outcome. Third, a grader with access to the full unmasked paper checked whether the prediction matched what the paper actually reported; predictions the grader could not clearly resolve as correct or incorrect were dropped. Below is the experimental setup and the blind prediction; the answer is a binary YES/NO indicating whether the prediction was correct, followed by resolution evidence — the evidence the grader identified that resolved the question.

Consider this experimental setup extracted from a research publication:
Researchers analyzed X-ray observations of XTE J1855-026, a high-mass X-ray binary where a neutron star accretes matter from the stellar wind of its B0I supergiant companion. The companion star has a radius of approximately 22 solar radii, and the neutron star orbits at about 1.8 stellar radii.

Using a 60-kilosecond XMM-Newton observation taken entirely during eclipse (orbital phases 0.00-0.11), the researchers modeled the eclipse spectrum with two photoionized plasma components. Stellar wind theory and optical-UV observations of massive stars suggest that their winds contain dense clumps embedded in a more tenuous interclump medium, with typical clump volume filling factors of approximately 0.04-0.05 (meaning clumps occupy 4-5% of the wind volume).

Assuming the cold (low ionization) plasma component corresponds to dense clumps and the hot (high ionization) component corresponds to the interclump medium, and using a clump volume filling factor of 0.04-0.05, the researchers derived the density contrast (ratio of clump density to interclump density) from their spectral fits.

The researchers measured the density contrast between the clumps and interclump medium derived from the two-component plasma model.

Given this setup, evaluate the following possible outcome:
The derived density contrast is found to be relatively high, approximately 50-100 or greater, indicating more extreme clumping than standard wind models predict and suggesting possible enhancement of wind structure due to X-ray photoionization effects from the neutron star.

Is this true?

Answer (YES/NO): NO